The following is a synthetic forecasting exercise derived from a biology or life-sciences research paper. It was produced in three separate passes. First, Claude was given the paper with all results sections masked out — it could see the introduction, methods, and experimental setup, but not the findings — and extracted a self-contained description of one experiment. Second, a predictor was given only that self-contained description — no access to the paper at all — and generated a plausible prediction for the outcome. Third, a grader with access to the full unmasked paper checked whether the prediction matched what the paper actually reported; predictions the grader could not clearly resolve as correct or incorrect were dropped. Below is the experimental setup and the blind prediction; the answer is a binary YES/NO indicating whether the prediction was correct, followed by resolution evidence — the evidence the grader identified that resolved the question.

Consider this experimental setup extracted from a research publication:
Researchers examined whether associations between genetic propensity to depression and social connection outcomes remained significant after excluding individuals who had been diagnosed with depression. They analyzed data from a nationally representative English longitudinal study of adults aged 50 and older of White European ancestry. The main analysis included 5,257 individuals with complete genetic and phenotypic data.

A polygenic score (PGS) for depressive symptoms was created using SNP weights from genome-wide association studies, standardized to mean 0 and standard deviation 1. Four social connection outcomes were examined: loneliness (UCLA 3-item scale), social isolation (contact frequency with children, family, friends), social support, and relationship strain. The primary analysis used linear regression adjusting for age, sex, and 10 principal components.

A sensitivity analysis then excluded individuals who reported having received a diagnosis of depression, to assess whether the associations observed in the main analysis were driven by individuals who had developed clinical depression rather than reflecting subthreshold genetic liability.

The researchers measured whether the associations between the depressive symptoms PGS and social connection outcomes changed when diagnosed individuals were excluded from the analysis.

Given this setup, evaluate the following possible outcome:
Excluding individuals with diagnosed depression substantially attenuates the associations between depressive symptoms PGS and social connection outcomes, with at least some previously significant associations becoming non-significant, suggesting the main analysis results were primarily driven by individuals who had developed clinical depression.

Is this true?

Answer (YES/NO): NO